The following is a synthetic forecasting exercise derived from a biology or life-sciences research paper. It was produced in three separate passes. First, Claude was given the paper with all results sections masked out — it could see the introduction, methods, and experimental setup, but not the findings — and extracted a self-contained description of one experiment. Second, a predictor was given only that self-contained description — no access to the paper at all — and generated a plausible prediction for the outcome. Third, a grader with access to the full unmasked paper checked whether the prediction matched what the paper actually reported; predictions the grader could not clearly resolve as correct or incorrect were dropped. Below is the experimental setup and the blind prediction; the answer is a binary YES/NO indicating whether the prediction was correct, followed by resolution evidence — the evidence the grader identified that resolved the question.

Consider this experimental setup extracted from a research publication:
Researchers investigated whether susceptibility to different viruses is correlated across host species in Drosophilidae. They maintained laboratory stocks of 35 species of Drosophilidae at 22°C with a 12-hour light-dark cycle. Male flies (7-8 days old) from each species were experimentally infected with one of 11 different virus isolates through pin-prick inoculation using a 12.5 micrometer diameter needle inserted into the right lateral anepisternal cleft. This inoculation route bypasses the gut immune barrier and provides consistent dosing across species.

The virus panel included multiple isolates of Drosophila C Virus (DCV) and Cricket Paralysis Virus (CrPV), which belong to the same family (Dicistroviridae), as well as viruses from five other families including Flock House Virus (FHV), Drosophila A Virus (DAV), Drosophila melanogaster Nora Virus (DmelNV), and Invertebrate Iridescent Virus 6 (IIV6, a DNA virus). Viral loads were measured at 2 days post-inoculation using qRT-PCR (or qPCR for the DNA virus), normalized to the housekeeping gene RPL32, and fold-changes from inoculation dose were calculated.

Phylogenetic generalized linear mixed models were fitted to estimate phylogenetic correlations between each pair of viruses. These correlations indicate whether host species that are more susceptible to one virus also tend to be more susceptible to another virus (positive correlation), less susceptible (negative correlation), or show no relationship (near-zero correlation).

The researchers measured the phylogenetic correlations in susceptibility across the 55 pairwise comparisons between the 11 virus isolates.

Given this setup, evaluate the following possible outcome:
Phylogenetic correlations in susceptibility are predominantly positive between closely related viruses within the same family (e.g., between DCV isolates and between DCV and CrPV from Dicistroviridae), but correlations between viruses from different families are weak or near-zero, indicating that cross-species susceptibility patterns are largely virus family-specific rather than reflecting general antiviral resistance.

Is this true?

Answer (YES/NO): NO